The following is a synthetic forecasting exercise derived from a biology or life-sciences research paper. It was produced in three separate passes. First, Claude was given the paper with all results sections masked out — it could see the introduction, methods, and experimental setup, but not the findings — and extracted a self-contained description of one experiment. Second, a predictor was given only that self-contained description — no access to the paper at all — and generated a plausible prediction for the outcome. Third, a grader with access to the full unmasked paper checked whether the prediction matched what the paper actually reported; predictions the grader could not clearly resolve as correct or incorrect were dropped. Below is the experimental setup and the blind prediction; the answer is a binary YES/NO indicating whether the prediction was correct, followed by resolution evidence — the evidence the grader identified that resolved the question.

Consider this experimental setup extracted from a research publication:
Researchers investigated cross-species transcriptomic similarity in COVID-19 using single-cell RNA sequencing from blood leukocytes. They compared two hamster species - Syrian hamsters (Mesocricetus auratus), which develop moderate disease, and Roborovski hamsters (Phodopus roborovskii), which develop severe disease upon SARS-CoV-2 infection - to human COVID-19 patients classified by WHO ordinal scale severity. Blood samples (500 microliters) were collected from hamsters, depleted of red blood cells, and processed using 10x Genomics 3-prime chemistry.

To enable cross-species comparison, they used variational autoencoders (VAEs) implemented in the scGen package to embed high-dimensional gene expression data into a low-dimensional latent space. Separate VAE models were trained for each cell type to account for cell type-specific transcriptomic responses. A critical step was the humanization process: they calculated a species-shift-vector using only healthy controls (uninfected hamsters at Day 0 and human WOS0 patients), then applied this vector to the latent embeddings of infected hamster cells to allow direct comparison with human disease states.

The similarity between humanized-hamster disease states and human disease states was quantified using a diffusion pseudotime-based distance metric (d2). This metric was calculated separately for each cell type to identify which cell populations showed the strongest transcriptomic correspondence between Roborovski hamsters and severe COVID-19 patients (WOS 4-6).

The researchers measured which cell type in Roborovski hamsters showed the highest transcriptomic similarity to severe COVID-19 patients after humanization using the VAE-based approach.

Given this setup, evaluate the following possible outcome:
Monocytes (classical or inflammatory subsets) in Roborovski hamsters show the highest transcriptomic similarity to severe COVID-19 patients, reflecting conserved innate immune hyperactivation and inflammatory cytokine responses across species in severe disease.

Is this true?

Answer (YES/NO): NO